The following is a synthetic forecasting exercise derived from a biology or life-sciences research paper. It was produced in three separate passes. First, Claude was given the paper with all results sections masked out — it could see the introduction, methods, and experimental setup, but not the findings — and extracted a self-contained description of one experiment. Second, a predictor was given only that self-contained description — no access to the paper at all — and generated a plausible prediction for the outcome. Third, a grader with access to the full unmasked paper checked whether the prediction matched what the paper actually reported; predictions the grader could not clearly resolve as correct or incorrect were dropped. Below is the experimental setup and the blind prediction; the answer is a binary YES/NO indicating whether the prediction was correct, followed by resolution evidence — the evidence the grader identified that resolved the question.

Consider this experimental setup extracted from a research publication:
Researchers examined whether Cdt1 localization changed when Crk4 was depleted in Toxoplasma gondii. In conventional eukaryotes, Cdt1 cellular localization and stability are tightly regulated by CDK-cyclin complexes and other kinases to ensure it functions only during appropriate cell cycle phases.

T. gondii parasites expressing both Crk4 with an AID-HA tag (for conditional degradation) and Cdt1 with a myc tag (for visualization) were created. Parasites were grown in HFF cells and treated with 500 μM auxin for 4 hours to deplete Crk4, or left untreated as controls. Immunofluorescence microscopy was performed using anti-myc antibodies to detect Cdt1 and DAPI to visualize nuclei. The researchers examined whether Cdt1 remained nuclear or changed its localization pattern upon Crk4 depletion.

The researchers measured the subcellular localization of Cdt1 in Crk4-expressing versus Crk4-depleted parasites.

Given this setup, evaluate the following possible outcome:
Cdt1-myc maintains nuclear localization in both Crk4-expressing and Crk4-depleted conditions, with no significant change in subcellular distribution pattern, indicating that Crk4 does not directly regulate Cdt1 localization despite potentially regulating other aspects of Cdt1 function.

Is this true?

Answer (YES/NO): YES